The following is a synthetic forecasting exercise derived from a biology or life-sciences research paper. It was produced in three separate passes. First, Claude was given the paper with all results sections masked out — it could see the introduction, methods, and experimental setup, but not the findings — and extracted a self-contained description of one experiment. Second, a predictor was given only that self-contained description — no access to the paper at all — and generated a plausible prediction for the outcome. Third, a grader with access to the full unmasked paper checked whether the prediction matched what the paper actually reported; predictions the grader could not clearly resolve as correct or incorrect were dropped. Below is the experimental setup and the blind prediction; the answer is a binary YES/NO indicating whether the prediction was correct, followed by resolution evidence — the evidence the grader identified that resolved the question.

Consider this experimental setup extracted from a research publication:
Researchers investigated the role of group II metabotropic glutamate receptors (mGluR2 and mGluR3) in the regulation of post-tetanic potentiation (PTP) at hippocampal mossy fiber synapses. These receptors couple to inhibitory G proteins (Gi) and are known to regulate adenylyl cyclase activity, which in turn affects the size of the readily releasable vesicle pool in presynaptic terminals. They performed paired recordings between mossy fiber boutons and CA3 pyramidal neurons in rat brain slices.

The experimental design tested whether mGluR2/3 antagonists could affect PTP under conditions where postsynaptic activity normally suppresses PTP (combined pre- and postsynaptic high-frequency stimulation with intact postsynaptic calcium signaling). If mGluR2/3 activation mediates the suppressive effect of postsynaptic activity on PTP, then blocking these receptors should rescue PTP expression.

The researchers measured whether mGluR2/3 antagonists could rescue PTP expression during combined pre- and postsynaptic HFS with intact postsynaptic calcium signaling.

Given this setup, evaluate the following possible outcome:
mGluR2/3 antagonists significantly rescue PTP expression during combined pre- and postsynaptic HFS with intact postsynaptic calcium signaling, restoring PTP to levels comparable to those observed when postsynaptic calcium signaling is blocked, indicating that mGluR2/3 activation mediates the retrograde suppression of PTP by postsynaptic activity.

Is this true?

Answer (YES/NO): NO